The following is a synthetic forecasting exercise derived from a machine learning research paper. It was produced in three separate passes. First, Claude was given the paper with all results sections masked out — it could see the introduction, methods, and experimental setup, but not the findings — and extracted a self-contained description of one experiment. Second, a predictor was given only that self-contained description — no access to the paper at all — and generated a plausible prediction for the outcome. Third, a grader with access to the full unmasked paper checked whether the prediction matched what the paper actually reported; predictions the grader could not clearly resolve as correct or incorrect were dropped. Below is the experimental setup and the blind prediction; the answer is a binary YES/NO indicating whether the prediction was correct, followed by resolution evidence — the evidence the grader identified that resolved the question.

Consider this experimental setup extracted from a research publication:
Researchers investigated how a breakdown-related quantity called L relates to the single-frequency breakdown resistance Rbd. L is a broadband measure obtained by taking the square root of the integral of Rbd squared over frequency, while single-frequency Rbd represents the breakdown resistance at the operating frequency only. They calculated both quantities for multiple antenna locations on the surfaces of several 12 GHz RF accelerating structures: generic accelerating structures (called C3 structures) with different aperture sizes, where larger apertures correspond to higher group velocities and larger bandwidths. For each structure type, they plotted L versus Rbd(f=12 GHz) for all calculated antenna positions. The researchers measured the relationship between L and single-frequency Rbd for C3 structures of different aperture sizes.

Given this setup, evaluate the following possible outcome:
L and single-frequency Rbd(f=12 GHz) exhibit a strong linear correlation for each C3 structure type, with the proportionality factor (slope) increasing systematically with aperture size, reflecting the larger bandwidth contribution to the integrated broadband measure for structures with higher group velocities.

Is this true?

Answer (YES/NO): YES